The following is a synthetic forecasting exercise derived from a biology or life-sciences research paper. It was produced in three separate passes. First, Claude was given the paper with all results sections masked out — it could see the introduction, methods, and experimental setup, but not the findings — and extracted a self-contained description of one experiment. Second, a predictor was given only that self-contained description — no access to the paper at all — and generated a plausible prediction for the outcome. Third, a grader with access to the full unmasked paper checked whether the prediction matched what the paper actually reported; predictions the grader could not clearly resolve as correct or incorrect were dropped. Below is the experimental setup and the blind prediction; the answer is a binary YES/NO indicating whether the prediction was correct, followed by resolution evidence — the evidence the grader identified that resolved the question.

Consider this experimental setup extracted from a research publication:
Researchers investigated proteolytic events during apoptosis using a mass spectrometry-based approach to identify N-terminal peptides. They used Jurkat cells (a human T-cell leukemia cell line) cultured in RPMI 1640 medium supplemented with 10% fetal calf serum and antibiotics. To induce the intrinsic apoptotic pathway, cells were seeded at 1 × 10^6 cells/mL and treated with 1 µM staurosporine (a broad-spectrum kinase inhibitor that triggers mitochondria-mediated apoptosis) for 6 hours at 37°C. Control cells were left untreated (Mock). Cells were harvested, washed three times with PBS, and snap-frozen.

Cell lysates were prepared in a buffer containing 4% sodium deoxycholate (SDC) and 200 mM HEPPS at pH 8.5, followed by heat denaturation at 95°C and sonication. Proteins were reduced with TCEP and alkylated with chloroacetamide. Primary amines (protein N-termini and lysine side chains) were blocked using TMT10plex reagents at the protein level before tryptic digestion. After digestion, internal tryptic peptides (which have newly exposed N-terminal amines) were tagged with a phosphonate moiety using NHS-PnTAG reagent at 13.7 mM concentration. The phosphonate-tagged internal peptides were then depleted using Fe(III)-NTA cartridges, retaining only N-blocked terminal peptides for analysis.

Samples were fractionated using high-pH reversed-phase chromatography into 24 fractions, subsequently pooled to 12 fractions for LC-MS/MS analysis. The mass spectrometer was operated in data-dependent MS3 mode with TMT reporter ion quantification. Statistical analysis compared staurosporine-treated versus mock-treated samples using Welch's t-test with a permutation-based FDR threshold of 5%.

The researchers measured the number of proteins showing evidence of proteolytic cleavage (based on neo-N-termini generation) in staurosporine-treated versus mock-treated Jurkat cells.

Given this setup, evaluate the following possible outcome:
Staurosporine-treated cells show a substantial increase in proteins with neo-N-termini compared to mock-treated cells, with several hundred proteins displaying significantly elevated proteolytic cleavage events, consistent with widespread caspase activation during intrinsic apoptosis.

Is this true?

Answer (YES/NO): YES